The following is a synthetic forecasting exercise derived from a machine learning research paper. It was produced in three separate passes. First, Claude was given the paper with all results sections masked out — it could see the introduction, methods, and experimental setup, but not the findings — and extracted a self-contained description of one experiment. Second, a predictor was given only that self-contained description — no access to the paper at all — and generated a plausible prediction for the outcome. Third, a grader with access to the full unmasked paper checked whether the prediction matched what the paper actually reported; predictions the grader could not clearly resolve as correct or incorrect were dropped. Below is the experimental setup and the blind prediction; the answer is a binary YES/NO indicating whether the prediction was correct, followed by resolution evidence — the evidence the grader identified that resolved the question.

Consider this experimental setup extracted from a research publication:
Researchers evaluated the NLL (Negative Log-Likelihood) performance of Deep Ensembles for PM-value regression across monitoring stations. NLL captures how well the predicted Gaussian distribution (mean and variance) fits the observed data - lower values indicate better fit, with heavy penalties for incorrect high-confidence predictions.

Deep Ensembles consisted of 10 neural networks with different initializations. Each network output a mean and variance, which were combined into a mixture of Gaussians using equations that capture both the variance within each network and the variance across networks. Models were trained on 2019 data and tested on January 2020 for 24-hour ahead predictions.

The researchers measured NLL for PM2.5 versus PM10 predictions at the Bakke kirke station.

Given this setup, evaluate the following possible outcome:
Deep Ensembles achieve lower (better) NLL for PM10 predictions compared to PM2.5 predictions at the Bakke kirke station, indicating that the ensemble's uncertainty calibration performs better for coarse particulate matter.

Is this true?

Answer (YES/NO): NO